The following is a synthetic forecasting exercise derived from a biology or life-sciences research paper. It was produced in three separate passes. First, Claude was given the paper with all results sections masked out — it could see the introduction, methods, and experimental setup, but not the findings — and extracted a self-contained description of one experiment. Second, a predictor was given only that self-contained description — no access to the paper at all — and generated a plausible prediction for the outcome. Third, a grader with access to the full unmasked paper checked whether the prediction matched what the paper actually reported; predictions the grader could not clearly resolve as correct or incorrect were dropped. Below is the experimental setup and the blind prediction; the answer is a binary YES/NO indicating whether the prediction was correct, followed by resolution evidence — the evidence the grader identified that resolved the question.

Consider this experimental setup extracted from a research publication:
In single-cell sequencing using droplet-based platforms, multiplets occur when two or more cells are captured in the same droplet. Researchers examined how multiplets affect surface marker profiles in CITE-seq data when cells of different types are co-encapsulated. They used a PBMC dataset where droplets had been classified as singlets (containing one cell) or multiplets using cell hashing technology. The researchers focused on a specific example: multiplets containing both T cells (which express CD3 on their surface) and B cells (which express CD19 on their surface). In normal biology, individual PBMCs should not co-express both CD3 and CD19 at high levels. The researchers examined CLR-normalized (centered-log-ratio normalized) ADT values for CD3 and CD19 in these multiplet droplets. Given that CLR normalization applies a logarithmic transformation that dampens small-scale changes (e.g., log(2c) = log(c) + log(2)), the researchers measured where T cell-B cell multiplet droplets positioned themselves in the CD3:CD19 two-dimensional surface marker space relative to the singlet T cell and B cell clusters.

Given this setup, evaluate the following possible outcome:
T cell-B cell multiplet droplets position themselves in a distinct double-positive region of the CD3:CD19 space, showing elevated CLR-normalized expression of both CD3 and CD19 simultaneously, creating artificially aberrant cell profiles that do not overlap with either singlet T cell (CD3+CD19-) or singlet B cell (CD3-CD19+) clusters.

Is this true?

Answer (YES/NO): YES